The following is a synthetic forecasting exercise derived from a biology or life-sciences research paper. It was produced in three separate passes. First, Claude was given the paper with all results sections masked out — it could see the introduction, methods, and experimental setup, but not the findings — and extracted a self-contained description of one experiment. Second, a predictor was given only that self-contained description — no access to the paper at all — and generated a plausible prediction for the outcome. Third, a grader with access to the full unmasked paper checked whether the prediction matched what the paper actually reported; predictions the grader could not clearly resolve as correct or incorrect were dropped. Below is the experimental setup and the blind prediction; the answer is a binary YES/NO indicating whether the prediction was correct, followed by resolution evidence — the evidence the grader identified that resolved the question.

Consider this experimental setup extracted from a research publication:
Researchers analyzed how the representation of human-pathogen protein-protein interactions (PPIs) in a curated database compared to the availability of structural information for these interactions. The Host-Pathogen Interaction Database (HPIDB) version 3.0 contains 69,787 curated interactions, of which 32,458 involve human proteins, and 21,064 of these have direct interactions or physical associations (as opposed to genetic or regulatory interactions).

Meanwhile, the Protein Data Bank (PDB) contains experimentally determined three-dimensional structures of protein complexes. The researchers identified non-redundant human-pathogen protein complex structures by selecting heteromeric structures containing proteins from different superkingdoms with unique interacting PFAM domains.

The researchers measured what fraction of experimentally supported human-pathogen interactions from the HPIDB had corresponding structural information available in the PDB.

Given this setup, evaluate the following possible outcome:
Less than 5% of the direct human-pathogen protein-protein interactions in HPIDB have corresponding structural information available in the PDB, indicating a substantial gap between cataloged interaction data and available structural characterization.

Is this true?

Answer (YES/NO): YES